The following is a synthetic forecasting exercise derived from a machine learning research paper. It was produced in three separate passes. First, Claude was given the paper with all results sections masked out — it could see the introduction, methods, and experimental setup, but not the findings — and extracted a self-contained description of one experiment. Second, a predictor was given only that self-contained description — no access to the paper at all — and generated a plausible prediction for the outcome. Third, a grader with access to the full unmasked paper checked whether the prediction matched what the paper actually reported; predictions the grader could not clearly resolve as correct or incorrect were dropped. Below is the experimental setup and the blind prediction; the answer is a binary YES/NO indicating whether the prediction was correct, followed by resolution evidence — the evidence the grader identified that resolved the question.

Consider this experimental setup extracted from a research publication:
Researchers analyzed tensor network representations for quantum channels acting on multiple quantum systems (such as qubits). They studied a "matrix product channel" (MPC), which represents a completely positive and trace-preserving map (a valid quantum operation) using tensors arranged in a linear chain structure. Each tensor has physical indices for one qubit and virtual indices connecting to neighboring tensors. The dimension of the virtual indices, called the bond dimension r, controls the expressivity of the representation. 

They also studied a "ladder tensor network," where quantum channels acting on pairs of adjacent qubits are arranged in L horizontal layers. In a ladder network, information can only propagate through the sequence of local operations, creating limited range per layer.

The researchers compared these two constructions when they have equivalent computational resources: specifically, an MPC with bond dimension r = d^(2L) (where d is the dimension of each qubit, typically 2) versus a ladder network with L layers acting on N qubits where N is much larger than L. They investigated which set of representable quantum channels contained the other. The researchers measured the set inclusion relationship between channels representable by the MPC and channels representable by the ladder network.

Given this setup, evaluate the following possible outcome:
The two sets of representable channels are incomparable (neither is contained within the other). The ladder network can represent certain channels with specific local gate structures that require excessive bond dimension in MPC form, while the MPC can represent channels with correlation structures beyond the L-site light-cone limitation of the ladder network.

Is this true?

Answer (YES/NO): NO